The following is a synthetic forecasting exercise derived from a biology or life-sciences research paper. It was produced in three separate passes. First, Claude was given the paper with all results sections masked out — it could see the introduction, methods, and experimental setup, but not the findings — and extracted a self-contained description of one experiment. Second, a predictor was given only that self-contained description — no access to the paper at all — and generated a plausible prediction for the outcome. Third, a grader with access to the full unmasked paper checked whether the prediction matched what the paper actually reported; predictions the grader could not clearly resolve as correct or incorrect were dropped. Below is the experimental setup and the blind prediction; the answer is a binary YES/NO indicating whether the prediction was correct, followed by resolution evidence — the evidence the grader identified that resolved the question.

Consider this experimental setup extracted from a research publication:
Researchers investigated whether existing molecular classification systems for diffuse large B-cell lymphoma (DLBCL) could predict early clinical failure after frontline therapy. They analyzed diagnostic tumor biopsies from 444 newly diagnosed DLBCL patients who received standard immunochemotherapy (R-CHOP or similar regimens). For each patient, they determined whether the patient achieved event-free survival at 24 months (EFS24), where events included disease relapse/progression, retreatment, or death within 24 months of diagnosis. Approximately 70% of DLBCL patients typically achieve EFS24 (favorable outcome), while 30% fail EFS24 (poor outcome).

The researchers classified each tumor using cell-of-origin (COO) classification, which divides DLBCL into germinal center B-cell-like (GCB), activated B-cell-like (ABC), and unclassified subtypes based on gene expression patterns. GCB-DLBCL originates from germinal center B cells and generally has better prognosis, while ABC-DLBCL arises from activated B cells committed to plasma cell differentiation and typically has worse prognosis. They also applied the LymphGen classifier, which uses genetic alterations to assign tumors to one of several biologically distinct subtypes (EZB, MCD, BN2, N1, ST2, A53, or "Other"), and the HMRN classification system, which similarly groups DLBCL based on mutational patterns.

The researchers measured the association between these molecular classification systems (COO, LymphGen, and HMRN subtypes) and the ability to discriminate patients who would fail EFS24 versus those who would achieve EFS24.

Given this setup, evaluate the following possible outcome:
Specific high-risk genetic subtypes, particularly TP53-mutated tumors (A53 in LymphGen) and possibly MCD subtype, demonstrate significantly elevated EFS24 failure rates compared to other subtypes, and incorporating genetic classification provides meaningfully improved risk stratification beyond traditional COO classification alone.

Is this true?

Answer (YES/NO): NO